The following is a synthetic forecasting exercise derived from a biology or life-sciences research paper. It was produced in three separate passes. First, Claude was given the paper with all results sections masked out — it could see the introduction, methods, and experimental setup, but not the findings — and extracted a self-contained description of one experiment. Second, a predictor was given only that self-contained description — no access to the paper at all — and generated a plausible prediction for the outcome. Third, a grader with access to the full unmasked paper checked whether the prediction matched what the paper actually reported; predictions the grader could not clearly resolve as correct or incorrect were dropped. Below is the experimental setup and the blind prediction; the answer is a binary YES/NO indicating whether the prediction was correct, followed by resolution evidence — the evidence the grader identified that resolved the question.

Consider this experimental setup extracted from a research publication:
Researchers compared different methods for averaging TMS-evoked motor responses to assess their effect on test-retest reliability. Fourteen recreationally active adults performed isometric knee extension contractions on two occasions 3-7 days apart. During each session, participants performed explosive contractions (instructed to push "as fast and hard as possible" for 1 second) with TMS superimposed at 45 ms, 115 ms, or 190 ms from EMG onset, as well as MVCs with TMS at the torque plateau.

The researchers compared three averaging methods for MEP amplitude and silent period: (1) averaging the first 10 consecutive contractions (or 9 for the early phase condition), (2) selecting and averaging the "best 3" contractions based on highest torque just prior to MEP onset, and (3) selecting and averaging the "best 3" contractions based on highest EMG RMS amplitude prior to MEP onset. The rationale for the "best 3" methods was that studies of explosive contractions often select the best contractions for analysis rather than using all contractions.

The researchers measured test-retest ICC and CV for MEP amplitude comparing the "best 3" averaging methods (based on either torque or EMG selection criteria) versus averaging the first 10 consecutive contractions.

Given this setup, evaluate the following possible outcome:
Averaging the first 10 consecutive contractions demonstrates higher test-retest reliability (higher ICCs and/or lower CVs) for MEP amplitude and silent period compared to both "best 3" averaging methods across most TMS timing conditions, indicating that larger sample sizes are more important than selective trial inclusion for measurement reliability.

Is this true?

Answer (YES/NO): YES